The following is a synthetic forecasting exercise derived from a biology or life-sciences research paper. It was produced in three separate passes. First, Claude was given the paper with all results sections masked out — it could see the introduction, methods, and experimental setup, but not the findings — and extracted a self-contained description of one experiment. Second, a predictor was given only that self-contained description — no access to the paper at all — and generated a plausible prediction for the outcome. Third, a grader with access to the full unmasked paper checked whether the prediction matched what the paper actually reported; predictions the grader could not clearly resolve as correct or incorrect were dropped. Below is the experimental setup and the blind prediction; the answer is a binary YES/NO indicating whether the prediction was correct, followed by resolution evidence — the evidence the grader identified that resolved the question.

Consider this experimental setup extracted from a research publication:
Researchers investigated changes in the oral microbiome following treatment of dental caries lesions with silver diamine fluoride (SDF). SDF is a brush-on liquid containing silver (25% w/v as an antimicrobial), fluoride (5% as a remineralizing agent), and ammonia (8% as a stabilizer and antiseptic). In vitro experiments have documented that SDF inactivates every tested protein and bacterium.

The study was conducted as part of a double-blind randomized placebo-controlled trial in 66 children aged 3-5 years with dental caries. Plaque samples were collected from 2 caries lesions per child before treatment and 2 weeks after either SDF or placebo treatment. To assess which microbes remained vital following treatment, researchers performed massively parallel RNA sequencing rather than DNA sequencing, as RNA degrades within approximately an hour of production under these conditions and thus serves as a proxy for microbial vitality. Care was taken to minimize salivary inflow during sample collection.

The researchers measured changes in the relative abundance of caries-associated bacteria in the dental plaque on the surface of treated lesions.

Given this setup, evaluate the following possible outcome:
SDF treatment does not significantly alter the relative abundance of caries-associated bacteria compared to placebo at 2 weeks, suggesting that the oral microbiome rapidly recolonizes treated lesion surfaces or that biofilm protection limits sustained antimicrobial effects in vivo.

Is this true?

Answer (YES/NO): YES